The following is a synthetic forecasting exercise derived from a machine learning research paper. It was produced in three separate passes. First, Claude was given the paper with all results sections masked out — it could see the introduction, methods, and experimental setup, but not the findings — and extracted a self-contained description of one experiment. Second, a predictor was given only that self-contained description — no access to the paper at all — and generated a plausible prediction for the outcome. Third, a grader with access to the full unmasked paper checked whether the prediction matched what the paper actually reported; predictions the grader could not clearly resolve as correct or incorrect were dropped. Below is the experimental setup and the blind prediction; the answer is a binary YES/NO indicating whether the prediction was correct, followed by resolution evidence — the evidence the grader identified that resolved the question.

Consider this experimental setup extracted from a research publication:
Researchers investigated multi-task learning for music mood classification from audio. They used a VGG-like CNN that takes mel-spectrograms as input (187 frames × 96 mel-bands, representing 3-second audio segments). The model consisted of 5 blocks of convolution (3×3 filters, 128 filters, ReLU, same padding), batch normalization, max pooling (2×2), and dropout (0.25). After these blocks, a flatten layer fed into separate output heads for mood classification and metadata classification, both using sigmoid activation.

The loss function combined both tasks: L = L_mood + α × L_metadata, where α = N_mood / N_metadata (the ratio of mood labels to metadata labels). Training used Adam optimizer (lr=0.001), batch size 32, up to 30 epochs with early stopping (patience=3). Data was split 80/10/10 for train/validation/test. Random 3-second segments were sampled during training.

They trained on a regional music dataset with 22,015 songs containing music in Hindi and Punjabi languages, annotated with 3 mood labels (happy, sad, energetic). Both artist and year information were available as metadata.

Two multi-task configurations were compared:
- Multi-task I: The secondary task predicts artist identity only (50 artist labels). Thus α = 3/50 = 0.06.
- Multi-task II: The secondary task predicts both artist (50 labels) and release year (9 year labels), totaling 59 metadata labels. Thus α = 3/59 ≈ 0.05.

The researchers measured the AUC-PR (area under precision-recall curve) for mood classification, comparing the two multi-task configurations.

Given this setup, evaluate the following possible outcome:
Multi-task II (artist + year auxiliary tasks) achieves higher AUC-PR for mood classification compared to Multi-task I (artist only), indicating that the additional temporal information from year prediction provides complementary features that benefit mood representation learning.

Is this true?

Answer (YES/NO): YES